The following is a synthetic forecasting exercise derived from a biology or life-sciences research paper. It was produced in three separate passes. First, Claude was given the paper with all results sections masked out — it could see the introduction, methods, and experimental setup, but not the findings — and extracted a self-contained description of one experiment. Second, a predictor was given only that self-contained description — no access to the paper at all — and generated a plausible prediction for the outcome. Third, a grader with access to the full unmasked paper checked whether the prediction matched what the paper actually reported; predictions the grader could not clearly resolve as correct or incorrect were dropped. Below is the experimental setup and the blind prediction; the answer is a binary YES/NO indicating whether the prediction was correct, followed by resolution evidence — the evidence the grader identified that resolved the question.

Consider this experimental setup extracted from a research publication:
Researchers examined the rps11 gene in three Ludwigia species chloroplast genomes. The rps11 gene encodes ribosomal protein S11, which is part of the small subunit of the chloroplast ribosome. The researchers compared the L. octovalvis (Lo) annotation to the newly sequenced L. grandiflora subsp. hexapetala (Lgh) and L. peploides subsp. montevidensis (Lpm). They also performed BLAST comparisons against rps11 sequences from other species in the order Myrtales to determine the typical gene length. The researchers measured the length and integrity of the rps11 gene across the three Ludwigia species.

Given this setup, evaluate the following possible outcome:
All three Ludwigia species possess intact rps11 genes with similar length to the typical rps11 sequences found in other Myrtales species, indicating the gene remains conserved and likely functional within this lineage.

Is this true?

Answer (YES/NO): NO